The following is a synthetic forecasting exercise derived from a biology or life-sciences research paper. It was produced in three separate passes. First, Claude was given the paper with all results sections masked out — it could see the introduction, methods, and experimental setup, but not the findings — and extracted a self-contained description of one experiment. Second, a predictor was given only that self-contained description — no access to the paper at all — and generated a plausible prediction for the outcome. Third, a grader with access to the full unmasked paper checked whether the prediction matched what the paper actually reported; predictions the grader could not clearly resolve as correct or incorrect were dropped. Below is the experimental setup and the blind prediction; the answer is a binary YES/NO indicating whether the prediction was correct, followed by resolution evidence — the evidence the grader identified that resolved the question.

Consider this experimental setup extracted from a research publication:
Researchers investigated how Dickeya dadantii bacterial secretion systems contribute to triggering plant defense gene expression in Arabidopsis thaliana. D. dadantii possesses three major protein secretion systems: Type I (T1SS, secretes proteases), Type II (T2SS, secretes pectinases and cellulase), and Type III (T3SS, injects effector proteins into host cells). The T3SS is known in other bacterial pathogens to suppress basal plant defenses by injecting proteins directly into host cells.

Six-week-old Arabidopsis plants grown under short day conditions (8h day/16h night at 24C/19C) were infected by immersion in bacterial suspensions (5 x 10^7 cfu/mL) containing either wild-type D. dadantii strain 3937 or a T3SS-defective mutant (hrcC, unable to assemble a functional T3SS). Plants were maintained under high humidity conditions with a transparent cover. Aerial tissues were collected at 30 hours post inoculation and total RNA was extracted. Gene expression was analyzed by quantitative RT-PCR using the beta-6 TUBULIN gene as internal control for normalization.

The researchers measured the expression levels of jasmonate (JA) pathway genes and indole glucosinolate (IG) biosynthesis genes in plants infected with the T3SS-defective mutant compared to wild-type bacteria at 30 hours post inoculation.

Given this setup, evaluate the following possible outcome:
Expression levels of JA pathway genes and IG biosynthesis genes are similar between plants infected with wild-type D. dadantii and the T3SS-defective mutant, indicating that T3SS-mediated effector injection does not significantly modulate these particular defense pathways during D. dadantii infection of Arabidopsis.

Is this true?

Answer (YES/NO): NO